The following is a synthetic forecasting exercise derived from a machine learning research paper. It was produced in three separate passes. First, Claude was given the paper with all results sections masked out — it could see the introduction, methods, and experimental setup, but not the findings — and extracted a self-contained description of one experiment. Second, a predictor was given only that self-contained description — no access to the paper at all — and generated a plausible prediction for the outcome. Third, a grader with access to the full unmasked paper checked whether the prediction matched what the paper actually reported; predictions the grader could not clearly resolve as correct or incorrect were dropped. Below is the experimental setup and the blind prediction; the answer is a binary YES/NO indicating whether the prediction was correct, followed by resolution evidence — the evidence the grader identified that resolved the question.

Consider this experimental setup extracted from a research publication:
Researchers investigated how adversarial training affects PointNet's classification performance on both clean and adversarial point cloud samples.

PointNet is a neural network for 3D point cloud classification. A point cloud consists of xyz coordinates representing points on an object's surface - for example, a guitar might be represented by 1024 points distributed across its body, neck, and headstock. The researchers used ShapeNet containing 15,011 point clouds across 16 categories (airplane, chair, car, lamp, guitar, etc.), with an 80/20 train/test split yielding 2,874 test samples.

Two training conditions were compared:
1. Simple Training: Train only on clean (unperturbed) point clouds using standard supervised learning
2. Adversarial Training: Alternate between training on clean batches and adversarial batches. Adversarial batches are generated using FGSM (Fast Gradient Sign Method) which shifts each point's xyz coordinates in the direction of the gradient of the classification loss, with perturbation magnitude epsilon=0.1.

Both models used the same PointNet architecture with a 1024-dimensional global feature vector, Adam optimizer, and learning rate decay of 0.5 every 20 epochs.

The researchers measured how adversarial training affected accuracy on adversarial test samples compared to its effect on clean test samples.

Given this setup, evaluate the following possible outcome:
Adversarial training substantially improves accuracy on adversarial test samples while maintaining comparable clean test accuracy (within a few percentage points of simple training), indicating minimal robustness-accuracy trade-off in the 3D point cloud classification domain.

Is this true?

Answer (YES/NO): YES